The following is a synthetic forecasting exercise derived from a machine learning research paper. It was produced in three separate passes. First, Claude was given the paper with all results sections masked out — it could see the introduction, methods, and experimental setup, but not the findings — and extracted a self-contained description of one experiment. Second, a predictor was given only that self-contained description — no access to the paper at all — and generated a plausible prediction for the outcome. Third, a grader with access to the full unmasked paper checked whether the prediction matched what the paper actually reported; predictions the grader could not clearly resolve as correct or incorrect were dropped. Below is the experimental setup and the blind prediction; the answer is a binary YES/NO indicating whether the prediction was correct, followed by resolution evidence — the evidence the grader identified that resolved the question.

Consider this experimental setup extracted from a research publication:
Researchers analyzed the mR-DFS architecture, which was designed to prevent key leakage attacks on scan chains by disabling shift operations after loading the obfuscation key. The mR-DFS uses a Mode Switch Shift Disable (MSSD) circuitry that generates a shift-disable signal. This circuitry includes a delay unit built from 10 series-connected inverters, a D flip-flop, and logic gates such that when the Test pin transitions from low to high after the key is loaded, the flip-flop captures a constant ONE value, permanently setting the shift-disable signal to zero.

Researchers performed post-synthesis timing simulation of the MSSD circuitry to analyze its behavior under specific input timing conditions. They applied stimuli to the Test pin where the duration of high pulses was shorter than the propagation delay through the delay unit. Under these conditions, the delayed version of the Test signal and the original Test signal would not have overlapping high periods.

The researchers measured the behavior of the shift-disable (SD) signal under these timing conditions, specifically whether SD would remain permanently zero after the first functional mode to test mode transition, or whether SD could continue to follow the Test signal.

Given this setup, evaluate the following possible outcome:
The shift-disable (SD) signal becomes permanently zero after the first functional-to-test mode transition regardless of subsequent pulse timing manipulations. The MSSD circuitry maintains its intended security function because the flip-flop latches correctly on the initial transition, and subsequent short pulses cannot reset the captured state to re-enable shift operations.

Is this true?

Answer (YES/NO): NO